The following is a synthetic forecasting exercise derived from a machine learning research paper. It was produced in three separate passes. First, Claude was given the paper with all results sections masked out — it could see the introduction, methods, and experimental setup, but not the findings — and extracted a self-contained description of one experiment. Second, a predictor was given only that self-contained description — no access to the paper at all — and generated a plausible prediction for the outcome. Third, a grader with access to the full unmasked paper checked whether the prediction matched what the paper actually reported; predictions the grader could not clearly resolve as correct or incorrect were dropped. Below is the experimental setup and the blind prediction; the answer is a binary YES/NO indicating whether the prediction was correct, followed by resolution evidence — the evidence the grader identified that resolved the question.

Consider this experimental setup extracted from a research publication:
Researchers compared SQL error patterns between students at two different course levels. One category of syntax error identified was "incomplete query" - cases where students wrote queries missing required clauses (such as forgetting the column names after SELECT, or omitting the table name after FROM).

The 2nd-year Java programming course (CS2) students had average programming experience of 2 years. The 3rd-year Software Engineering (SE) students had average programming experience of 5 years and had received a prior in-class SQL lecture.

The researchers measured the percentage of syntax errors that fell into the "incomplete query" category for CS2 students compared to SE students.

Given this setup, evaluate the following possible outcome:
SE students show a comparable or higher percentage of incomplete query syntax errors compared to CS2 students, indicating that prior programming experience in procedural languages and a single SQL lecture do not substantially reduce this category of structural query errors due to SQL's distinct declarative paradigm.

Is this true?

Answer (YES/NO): NO